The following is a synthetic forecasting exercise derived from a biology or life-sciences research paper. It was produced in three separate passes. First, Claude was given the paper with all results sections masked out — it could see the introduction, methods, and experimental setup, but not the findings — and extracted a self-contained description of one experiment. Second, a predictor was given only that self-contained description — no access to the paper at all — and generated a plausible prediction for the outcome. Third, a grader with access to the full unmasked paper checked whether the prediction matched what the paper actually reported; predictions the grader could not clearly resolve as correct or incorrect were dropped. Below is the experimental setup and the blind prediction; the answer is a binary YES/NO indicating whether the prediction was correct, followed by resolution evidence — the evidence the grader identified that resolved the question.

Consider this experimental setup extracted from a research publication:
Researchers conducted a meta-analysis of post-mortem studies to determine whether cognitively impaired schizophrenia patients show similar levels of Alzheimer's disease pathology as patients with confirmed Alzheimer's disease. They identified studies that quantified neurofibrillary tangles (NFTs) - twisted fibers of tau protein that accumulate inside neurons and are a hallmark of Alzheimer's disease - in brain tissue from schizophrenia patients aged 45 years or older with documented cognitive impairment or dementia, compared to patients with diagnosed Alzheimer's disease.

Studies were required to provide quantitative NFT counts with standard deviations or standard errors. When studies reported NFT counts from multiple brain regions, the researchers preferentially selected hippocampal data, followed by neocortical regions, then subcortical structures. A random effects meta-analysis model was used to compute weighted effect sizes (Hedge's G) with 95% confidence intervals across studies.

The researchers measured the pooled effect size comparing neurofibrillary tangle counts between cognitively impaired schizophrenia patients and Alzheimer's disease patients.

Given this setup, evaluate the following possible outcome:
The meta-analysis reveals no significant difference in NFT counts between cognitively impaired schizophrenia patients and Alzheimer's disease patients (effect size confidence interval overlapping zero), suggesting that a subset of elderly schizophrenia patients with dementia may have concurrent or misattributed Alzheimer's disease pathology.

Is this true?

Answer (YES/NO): NO